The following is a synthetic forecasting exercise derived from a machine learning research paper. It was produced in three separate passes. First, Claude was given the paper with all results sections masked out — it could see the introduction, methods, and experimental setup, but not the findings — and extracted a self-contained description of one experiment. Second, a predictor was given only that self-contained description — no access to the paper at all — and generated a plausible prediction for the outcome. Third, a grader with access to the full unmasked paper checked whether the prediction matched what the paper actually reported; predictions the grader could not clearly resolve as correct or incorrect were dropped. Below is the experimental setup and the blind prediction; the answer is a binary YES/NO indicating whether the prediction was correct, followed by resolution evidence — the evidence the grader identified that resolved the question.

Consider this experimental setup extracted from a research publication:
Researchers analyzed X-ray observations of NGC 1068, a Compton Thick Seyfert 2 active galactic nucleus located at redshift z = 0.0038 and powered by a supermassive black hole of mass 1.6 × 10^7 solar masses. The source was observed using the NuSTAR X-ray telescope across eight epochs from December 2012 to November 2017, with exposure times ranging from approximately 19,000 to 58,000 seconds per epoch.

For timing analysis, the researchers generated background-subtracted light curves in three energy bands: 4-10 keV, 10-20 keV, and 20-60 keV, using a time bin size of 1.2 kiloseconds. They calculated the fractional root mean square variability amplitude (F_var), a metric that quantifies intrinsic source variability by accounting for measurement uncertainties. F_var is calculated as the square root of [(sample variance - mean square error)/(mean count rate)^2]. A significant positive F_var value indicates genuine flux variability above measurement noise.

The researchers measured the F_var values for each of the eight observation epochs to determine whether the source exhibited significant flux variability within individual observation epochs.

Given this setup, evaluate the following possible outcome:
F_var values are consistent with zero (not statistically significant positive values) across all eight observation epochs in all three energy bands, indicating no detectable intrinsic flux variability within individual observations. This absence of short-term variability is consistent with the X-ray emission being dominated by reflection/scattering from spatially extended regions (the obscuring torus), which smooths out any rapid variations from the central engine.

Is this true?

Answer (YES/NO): YES